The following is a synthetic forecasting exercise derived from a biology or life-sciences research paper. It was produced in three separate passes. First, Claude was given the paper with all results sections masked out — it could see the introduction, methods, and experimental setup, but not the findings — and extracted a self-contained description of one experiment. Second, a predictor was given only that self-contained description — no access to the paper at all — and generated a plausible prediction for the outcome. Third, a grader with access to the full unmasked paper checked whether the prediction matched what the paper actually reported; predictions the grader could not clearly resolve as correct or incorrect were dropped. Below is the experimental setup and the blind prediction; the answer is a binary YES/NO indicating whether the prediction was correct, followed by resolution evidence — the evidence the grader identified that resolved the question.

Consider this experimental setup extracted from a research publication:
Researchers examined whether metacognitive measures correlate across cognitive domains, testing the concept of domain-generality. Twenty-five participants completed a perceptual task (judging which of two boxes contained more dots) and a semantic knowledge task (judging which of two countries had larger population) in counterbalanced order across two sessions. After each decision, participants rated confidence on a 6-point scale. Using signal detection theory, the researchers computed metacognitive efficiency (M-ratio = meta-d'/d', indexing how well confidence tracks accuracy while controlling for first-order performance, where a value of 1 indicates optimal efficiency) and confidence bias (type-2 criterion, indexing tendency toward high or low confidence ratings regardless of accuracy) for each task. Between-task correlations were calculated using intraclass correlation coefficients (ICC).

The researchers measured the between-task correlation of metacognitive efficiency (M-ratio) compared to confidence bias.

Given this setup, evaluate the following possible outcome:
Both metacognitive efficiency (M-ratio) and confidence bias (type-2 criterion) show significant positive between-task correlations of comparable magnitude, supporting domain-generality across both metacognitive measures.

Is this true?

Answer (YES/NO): NO